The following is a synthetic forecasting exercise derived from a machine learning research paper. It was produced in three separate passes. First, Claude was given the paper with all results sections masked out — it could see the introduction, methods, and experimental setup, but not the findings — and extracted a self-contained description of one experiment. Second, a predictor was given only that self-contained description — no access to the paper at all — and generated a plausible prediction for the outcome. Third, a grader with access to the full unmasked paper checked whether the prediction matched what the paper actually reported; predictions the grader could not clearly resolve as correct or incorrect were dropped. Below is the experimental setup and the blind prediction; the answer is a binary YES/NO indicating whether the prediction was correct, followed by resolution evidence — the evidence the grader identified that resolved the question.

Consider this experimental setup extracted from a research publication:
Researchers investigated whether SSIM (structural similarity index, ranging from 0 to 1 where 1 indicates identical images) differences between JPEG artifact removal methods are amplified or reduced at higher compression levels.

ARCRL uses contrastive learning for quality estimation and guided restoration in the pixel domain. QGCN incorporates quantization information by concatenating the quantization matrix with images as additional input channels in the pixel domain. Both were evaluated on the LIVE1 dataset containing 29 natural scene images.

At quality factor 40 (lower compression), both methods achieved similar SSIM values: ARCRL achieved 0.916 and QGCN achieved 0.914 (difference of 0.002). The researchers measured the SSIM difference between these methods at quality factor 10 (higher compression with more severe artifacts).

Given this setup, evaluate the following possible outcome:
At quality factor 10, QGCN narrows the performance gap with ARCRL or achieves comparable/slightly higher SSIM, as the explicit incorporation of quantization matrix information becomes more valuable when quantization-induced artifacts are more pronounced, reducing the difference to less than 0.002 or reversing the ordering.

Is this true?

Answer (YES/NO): YES